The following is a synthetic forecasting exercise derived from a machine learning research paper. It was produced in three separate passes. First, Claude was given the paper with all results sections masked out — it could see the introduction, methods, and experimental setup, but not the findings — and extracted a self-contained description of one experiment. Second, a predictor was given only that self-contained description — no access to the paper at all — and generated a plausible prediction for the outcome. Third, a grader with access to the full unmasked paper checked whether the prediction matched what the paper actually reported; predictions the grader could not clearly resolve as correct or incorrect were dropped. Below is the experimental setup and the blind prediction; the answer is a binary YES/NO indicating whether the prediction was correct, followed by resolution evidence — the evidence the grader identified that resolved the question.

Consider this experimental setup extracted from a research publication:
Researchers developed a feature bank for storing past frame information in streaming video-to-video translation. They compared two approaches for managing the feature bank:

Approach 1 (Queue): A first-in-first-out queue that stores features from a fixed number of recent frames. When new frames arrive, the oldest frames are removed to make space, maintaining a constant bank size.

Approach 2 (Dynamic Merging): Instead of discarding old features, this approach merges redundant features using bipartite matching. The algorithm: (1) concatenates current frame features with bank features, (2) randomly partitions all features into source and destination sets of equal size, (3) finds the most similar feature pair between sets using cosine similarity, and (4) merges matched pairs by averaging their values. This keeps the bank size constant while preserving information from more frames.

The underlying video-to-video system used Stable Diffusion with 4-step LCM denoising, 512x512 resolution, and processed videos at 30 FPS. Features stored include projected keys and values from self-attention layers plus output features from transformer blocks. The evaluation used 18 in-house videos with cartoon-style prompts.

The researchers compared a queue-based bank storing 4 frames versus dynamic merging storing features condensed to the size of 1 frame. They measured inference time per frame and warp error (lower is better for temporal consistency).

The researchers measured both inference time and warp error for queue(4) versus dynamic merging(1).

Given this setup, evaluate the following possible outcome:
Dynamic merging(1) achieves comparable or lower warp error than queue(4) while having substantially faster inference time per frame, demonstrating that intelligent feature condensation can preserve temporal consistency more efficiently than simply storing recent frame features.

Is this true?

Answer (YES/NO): NO